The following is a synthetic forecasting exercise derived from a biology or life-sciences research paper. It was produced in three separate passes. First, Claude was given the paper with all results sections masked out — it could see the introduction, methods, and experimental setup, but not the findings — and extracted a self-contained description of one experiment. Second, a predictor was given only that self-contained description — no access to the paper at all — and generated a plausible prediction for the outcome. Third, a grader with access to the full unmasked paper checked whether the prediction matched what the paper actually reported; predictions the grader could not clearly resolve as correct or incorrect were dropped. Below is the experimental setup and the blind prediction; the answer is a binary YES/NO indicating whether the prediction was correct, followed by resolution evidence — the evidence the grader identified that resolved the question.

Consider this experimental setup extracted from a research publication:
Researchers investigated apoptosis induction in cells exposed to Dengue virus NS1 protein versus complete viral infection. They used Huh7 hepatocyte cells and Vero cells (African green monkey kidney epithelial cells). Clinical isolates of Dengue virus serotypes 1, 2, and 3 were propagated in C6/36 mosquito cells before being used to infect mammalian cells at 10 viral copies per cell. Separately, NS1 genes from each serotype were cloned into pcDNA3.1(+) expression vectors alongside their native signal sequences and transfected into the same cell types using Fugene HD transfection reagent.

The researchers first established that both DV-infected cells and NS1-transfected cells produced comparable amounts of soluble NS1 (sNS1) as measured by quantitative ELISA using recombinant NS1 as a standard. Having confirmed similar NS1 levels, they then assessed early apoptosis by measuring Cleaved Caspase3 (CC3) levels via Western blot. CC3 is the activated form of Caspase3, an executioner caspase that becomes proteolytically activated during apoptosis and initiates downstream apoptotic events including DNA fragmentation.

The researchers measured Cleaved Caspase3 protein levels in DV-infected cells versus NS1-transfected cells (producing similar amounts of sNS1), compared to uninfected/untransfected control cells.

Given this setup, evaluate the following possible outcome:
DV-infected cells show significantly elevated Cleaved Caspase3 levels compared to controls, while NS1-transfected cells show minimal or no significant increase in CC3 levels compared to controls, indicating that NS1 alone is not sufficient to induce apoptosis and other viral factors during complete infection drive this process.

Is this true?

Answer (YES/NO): NO